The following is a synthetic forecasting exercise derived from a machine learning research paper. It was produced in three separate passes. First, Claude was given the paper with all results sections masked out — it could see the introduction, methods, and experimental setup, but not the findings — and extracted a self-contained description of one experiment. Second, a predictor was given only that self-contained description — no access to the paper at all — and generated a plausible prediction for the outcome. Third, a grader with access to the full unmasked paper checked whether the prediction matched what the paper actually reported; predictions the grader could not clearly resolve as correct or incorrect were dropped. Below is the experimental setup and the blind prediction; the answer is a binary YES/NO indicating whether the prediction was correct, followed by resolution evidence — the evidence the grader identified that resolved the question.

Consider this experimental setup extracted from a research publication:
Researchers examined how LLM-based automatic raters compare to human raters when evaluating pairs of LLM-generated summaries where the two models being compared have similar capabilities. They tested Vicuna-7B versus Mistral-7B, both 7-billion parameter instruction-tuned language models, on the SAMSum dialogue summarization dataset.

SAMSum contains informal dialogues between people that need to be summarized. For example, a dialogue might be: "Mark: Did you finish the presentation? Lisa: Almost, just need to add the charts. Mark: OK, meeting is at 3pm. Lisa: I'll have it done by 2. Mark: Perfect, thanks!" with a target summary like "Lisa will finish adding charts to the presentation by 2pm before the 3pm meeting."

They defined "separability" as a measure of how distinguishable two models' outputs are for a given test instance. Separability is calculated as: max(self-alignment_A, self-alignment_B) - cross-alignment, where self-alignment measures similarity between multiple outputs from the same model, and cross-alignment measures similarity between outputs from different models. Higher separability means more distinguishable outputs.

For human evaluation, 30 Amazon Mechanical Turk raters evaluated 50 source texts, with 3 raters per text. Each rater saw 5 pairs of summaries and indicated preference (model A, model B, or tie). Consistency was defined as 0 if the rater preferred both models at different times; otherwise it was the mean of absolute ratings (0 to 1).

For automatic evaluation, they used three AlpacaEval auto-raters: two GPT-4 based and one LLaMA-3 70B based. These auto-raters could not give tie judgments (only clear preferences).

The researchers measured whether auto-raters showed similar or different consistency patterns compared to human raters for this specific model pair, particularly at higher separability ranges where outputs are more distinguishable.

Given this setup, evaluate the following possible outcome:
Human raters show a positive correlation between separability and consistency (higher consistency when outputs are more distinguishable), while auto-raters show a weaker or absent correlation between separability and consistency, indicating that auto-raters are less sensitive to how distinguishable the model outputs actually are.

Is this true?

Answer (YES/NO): YES